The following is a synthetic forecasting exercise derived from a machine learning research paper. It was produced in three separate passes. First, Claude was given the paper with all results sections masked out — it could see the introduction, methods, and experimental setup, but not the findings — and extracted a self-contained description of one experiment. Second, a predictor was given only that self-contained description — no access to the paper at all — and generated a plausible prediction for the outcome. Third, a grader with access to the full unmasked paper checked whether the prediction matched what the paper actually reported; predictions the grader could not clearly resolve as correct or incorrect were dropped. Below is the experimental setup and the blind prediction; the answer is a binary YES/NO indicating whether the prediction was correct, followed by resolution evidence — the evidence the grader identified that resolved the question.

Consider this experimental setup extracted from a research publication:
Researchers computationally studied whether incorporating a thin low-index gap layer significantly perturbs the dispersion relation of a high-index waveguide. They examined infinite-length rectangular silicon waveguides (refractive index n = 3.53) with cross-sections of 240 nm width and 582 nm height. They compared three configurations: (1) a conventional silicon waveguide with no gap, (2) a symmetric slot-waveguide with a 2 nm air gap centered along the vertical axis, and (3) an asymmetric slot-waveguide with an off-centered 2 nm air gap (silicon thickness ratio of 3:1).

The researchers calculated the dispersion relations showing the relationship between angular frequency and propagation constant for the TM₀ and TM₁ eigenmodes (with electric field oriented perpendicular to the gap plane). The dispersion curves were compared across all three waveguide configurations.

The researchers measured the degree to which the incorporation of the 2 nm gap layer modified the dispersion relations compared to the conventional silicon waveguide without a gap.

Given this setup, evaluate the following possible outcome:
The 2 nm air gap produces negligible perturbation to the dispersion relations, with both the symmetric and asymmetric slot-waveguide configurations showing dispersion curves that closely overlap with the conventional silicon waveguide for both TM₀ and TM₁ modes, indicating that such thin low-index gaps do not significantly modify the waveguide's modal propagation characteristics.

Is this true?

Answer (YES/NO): NO